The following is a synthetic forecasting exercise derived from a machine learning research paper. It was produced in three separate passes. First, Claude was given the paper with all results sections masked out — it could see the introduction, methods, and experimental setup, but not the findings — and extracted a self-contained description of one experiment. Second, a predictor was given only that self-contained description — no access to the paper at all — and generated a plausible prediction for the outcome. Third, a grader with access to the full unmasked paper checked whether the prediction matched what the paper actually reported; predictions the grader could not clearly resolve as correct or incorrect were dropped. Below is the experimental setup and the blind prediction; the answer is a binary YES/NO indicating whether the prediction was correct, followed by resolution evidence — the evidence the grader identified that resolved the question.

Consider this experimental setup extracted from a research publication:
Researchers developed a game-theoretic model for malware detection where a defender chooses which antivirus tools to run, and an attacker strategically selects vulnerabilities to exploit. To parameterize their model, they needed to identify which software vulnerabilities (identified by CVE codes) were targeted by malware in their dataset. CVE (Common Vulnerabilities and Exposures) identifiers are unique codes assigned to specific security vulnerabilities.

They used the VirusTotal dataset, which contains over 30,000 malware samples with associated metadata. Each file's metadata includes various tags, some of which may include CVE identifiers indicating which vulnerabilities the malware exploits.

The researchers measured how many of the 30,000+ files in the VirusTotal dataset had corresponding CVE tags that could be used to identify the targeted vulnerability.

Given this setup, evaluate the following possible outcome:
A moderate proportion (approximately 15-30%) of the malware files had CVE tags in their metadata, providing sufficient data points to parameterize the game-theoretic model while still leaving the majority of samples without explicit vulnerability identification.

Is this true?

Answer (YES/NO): NO